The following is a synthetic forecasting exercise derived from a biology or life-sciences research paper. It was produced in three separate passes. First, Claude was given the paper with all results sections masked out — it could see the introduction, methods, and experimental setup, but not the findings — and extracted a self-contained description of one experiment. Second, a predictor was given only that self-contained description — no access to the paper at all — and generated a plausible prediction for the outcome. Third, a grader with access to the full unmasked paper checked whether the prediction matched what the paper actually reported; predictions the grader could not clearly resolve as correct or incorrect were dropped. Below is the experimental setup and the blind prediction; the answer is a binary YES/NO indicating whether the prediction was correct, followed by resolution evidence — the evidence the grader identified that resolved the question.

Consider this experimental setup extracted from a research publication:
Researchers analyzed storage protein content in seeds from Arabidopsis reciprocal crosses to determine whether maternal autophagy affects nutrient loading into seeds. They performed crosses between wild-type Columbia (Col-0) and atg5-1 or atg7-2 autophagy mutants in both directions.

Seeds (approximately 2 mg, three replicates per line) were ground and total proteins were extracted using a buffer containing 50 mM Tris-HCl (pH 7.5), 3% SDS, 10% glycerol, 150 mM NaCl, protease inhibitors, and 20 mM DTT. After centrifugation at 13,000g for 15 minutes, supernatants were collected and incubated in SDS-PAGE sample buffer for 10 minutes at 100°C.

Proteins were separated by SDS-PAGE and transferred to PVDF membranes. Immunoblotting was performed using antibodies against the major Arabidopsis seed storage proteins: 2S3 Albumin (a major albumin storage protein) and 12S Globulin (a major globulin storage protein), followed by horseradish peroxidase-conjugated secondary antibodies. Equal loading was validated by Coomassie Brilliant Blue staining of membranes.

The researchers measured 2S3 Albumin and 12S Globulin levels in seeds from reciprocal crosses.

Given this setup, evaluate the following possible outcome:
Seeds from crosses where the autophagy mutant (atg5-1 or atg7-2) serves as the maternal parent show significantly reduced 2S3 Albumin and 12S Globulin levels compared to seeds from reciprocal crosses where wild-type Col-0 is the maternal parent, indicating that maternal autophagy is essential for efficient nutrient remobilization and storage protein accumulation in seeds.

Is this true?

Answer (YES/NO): NO